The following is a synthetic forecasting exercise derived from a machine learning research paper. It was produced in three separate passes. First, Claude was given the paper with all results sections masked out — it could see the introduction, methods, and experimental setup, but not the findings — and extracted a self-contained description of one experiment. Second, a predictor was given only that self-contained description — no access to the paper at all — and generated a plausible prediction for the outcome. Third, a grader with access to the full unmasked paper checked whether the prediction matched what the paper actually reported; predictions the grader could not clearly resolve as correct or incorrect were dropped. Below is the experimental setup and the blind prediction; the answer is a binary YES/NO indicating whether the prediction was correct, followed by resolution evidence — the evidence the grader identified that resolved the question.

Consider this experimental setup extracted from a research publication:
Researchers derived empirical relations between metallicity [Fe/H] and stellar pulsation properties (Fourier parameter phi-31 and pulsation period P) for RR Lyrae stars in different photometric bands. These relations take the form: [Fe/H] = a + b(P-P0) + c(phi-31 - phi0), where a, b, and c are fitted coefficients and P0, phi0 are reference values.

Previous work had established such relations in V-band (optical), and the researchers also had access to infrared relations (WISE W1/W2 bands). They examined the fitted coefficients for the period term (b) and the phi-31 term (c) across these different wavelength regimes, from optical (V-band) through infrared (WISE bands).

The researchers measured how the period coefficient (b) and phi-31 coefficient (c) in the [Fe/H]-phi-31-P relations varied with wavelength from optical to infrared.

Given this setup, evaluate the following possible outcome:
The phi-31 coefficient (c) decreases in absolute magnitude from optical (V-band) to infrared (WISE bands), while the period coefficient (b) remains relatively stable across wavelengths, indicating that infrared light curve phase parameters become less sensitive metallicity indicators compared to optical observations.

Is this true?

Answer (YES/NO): NO